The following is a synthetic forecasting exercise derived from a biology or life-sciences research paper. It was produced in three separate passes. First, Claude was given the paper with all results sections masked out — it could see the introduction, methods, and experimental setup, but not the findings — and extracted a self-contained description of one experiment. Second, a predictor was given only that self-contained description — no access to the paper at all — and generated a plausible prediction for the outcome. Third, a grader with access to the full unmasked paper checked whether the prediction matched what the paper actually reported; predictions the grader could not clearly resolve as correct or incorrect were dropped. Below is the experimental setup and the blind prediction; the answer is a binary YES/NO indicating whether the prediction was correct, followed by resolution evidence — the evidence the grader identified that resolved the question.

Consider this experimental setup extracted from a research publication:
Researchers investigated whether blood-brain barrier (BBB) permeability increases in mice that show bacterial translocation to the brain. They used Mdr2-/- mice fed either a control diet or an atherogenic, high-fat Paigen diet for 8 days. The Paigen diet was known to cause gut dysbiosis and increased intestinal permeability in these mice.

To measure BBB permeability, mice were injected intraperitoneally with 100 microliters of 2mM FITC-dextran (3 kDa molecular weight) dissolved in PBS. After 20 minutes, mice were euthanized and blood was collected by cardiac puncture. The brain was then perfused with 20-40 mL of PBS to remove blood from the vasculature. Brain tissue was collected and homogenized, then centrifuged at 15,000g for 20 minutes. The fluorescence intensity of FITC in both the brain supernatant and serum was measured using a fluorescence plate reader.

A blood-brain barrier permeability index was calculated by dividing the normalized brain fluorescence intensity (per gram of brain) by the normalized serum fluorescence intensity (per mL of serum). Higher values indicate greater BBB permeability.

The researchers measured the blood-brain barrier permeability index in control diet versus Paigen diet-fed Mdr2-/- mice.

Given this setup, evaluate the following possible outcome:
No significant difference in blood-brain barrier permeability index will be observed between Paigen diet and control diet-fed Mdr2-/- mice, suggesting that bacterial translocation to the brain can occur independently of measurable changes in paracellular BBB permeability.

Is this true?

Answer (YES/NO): YES